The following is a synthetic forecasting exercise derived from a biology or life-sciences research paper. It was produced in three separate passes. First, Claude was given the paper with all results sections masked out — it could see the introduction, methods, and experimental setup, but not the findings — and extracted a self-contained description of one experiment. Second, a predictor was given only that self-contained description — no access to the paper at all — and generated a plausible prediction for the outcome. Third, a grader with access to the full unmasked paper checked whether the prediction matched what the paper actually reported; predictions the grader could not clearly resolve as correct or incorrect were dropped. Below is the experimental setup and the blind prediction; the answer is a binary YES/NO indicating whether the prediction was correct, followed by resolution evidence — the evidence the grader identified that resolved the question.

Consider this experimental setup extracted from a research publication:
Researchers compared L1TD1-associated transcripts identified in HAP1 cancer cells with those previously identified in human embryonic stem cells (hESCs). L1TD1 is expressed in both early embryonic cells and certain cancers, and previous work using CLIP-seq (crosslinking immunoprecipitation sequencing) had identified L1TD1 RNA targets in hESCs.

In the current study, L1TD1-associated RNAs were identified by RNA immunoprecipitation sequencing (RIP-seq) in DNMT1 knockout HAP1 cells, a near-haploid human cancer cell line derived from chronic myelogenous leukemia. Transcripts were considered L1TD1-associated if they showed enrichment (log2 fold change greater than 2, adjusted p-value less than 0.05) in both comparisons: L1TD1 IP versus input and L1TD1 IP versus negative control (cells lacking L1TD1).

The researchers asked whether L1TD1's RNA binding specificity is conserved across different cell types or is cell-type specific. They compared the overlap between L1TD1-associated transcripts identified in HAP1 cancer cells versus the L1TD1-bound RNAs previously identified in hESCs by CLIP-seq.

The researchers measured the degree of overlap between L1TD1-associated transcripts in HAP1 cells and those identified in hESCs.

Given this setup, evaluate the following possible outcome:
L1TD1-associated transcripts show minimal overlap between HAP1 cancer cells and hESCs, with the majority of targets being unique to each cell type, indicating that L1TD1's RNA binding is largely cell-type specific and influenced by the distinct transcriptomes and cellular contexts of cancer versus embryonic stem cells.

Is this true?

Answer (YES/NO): NO